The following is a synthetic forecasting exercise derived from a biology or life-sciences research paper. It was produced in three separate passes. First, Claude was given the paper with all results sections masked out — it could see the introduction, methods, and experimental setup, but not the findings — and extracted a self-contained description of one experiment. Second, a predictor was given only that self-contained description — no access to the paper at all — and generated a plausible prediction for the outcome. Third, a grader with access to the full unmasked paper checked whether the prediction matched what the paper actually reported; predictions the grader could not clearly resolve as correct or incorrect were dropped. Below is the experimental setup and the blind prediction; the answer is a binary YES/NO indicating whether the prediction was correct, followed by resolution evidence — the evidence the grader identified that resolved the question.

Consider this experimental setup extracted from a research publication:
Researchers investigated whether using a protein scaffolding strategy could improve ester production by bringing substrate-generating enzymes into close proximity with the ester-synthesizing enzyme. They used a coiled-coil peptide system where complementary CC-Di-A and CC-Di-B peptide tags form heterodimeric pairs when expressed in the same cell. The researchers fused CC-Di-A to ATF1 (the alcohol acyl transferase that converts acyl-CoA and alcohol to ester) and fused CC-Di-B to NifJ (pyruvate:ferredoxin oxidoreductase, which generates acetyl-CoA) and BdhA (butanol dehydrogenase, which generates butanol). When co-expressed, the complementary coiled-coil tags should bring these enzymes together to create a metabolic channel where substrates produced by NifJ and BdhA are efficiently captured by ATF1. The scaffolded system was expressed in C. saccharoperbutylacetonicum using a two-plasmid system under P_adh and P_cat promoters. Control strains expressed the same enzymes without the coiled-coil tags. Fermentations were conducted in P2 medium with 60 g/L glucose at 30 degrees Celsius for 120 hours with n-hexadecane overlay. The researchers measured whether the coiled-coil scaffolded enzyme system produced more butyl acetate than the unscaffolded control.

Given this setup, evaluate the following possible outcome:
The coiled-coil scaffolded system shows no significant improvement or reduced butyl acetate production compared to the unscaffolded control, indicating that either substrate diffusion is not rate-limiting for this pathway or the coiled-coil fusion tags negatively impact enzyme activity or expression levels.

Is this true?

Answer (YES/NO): YES